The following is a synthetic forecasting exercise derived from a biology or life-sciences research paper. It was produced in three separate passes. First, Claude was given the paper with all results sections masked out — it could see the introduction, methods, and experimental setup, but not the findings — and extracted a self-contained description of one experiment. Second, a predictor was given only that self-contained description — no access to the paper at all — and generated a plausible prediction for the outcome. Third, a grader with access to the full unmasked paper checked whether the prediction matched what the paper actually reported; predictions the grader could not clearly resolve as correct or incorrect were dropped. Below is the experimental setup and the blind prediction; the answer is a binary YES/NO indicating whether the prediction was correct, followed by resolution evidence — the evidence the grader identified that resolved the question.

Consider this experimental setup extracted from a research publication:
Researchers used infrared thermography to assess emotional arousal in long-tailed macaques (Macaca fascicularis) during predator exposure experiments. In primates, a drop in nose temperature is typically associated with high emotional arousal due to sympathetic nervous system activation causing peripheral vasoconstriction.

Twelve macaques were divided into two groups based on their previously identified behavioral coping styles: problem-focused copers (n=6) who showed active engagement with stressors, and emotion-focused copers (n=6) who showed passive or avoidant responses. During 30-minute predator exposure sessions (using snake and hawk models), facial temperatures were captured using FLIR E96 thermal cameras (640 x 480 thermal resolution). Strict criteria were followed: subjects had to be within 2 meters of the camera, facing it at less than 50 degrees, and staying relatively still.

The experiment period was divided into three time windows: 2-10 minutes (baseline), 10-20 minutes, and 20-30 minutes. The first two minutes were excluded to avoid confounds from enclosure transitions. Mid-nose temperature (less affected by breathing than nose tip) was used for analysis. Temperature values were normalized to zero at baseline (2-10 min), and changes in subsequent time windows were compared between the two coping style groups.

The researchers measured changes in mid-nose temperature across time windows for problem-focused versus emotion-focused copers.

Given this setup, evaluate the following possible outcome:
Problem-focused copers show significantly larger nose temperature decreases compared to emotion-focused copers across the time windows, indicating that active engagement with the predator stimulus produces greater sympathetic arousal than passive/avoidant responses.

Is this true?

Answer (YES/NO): NO